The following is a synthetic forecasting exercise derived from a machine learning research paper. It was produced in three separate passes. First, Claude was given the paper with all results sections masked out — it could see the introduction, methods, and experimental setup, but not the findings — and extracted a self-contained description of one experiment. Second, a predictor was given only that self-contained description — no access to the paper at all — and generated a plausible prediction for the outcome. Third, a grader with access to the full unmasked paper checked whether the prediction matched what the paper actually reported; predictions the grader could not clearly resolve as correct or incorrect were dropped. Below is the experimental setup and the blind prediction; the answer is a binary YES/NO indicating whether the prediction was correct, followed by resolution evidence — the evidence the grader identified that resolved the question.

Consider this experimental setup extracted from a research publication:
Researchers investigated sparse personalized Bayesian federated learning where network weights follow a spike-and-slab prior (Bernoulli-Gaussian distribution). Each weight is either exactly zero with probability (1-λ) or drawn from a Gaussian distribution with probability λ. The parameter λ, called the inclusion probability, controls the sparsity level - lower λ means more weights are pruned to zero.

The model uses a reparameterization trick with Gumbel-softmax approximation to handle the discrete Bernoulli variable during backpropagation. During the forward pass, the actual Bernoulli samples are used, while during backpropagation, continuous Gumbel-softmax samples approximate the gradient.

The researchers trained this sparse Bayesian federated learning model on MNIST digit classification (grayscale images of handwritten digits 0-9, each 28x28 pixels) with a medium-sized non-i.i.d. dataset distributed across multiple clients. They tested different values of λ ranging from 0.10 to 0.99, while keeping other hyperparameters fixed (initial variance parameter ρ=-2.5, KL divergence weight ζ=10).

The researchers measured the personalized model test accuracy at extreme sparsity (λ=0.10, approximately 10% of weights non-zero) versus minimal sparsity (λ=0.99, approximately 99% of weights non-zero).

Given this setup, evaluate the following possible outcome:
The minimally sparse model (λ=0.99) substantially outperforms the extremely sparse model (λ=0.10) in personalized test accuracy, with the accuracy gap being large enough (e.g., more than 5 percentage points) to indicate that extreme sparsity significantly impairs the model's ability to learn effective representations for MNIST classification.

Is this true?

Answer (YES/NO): YES